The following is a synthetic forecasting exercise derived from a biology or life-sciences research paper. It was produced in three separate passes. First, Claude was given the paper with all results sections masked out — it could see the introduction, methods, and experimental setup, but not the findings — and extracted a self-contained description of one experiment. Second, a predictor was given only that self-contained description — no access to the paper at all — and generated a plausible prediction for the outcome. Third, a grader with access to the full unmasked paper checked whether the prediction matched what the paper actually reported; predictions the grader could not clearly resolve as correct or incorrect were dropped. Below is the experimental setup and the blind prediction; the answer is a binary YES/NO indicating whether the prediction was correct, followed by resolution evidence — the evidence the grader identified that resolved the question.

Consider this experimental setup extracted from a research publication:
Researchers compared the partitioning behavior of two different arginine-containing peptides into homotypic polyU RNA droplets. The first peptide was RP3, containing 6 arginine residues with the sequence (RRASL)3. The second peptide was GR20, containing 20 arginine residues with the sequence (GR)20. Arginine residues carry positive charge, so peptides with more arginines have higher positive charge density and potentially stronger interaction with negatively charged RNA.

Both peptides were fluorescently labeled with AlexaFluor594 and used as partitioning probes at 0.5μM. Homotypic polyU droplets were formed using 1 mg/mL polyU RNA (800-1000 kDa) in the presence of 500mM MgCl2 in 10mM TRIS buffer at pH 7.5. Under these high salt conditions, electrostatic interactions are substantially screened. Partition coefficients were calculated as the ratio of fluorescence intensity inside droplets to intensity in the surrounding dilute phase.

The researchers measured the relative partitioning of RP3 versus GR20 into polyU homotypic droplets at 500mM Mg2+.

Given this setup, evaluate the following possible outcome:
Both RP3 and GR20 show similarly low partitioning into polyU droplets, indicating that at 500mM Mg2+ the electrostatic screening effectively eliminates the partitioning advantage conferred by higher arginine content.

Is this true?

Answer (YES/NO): NO